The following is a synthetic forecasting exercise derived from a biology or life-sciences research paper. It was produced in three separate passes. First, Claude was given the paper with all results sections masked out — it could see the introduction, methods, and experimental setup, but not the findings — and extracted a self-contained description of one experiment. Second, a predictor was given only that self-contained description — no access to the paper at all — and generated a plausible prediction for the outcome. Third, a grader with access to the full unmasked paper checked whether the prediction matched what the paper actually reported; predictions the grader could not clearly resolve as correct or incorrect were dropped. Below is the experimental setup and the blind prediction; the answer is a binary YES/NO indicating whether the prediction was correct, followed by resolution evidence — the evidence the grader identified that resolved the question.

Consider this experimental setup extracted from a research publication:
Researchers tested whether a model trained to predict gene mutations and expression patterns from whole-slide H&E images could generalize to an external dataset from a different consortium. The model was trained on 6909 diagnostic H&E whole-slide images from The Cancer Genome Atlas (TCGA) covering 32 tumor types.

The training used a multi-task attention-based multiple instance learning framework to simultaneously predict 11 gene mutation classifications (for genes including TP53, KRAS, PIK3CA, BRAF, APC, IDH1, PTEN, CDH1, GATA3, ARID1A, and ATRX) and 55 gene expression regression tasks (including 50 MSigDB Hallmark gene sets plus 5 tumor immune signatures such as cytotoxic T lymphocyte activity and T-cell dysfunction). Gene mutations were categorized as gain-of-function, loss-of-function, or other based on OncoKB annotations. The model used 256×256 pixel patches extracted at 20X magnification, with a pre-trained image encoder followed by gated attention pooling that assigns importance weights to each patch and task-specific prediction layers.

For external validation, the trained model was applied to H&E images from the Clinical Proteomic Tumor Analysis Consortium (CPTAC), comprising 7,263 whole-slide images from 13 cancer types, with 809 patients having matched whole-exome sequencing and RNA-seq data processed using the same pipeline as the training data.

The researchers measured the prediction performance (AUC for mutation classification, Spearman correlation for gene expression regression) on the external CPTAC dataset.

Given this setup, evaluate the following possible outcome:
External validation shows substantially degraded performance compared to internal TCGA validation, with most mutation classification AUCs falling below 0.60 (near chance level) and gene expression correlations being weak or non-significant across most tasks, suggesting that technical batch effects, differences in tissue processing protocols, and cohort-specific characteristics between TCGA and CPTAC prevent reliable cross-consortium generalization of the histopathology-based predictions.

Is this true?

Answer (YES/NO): NO